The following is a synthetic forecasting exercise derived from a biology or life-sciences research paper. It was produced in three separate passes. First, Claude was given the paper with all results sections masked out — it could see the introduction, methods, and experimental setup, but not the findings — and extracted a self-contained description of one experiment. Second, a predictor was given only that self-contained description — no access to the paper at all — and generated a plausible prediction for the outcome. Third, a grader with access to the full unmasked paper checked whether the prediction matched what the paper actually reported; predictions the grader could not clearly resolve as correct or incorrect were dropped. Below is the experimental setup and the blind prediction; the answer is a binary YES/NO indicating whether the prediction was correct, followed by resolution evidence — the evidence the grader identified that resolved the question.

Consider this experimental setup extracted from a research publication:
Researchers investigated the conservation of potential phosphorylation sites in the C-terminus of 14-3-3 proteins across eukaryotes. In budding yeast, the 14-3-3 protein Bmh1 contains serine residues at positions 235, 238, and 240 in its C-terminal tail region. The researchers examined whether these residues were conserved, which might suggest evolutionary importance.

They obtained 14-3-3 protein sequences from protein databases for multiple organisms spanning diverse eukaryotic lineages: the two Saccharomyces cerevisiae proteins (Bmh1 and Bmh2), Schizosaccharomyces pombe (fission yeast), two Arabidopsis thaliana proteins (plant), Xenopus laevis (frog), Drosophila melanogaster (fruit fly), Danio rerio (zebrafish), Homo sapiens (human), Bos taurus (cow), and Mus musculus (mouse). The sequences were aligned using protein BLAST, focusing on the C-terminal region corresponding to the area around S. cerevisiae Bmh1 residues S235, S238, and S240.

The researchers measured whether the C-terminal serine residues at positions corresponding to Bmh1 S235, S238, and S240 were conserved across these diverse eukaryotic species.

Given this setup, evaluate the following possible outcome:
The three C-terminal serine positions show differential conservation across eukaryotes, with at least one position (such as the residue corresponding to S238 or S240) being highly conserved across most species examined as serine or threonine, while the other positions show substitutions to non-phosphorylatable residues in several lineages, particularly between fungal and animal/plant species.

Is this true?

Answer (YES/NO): NO